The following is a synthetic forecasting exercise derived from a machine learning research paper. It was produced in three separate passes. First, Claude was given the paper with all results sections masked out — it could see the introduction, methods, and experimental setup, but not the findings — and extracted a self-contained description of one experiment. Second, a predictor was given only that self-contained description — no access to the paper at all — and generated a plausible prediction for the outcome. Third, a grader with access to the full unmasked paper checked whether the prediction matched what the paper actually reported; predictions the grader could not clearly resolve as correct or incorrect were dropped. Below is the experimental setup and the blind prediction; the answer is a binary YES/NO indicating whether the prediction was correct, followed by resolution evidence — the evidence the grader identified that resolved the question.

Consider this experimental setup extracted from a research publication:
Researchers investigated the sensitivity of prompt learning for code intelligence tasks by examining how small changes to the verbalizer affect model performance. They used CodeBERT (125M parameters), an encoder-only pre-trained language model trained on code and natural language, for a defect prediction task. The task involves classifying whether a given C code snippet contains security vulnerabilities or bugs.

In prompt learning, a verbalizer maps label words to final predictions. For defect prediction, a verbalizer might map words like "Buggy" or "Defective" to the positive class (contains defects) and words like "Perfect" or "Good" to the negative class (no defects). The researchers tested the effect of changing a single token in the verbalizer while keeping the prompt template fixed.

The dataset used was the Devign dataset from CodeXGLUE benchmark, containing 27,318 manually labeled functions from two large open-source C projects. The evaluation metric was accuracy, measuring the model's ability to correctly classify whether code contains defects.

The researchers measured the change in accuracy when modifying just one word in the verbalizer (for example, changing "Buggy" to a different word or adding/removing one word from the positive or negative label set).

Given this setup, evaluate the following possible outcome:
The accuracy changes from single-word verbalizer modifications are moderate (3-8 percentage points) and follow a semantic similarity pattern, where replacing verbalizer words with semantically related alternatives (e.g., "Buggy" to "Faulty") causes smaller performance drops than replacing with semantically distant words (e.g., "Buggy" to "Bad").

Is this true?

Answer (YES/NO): NO